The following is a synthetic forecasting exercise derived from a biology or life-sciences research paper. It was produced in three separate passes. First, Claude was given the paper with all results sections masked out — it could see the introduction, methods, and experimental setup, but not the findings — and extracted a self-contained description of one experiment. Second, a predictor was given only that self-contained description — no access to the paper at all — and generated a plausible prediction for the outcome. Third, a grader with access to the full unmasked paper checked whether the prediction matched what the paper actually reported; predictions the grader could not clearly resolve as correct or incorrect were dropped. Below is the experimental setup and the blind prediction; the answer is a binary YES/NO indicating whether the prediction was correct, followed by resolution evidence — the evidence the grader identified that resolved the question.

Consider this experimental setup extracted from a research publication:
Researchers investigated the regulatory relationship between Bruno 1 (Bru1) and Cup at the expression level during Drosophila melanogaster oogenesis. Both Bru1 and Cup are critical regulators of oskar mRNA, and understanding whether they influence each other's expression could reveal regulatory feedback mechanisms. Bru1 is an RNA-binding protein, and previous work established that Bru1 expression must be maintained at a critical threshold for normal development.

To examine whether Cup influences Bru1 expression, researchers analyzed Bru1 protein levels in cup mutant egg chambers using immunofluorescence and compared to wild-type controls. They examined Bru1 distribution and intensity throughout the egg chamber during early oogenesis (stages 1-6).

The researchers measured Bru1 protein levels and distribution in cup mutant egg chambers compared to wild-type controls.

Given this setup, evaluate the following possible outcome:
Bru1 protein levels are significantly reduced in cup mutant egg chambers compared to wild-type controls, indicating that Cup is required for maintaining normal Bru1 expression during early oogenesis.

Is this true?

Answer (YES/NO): YES